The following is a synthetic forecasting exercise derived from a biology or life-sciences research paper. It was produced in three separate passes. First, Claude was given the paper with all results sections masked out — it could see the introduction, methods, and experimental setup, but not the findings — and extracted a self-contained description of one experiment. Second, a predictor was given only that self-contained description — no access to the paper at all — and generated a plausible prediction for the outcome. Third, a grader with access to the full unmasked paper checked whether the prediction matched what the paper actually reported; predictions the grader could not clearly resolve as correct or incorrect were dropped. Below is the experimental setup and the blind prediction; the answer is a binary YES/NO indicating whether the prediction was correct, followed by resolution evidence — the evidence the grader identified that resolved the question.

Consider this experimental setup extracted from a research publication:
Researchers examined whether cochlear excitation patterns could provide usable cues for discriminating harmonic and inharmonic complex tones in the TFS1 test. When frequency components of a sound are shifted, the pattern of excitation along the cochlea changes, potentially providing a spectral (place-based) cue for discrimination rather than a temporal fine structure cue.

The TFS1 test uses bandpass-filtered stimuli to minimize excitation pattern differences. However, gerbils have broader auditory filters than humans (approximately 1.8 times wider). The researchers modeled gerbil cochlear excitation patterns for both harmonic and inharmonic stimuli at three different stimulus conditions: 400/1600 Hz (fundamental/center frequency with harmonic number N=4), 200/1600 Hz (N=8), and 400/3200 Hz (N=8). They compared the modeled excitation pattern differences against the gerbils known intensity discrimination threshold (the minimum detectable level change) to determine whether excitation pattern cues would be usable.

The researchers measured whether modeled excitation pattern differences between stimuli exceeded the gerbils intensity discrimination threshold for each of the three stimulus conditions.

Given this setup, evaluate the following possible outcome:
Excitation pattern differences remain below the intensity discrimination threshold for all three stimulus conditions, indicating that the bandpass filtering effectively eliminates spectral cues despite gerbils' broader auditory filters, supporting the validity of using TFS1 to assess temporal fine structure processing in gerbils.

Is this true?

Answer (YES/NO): NO